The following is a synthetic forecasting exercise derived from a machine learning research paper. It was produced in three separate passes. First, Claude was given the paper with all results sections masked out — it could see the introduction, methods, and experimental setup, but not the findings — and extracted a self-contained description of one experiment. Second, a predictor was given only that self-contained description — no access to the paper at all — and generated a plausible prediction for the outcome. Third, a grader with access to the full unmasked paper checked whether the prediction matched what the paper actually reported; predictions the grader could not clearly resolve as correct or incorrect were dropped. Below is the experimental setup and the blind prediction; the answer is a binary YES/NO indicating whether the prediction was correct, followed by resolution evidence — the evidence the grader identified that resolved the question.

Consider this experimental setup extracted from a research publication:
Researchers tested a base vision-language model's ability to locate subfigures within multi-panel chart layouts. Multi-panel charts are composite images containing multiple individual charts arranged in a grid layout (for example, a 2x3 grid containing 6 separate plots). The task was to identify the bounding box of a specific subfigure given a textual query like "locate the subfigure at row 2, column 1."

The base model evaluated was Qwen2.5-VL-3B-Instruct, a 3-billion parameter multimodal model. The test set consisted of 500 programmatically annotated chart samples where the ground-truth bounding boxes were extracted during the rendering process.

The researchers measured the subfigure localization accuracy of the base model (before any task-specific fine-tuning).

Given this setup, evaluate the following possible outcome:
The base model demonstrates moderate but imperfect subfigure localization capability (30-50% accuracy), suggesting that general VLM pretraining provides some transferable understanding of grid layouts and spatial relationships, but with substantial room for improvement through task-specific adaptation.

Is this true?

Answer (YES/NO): NO